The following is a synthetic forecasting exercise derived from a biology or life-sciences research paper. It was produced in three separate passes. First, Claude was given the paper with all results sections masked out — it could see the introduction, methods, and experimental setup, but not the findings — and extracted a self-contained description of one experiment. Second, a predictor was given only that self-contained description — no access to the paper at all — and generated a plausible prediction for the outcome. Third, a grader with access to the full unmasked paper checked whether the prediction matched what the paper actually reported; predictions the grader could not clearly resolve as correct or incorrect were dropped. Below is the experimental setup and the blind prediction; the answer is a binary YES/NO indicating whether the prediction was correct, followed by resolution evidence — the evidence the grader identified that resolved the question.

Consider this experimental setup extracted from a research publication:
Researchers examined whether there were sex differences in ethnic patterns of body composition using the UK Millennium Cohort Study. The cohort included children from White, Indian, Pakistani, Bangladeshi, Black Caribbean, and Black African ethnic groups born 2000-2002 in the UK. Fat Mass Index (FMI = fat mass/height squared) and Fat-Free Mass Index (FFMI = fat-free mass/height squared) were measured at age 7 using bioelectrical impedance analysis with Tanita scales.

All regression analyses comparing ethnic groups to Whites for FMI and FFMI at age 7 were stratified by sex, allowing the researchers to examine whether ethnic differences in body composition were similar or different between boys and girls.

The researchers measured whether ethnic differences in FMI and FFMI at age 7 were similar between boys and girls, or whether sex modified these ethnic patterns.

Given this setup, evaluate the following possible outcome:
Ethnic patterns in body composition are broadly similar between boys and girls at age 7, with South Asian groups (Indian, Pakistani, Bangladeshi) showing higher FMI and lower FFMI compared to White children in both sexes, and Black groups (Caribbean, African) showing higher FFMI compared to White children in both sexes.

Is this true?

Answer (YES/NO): NO